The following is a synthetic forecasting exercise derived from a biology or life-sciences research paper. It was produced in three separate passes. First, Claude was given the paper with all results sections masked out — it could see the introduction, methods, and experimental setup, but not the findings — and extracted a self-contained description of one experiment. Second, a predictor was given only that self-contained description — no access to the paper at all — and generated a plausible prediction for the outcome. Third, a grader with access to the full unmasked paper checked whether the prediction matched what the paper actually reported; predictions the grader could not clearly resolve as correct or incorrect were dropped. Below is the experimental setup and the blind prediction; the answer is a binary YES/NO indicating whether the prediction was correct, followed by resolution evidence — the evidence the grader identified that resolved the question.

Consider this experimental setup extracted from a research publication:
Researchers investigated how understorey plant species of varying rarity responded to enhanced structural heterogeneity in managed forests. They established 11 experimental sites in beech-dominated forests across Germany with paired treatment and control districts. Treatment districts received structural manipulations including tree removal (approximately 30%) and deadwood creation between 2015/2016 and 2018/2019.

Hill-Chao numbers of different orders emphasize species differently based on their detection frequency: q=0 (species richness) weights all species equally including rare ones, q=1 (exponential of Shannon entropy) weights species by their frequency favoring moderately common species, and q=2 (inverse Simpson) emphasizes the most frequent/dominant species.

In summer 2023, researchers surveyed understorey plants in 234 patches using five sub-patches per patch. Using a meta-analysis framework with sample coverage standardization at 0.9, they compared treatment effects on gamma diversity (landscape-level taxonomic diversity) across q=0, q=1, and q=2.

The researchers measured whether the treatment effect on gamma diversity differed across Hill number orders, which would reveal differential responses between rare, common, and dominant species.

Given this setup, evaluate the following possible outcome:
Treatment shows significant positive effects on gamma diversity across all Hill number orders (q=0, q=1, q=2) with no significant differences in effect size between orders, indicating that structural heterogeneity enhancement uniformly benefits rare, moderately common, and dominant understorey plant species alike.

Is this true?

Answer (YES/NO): NO